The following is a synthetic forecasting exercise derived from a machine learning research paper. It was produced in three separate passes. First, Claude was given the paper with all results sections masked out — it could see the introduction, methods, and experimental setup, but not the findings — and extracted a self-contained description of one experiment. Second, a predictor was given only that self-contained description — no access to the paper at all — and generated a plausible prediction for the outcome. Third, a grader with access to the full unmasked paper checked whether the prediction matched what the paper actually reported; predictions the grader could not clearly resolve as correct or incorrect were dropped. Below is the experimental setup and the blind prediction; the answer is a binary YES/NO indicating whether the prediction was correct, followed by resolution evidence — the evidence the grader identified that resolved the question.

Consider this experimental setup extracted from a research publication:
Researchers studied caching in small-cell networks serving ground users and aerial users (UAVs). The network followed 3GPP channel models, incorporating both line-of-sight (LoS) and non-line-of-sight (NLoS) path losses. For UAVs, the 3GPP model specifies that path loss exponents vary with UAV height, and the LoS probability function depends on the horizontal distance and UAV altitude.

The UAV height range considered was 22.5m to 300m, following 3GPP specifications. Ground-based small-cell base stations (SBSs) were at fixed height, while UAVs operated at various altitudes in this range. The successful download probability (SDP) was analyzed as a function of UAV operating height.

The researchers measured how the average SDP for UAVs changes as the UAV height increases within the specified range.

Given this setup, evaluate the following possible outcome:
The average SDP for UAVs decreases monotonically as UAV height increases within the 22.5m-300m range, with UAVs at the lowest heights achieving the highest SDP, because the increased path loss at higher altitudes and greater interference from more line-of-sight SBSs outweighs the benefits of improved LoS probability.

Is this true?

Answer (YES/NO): YES